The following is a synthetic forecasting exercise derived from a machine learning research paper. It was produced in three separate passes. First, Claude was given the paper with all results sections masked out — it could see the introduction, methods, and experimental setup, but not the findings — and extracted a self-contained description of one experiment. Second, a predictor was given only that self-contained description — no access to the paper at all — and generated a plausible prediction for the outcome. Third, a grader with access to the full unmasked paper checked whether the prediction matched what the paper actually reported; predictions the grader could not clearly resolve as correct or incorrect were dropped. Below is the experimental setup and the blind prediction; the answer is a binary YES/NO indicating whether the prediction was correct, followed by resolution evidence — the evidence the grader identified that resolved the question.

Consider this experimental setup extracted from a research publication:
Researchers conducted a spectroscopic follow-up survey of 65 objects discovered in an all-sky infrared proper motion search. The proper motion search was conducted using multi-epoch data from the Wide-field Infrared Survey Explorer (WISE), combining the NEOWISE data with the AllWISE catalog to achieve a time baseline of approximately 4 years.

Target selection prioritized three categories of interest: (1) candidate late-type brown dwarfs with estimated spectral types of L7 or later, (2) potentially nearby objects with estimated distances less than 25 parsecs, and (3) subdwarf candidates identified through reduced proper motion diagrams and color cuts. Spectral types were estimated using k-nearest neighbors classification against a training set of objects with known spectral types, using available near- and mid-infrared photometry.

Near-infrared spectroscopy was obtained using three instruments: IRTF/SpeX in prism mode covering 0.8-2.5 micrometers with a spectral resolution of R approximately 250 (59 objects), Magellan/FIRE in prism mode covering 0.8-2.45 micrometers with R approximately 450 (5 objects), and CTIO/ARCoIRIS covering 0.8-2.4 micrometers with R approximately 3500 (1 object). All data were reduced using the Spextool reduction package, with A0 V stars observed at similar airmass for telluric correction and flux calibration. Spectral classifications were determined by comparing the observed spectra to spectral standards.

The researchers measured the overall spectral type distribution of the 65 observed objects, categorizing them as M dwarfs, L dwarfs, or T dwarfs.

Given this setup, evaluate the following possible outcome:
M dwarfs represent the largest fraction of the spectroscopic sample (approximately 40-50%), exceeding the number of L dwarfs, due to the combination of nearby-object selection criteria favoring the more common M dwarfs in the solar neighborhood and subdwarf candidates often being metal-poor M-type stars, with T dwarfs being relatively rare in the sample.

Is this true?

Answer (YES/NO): YES